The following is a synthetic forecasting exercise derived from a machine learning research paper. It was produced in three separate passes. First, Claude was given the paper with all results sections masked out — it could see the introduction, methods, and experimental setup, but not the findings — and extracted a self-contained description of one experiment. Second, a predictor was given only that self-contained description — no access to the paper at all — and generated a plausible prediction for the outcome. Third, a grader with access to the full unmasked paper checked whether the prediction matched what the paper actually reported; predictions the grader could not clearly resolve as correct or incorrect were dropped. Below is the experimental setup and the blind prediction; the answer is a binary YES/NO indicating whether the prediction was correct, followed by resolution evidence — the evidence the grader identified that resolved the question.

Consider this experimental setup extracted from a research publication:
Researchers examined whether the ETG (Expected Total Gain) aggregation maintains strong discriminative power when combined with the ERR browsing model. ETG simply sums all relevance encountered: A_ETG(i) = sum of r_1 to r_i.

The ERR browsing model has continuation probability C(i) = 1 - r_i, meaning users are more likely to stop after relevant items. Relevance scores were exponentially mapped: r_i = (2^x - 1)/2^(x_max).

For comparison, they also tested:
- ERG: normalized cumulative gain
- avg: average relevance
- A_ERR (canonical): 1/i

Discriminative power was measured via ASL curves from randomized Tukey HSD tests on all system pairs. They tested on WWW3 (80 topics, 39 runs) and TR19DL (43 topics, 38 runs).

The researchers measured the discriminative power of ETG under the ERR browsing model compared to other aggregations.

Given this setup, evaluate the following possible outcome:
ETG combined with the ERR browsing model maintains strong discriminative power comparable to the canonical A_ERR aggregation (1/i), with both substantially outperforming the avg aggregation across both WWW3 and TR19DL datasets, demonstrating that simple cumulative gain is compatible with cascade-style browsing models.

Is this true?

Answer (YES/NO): NO